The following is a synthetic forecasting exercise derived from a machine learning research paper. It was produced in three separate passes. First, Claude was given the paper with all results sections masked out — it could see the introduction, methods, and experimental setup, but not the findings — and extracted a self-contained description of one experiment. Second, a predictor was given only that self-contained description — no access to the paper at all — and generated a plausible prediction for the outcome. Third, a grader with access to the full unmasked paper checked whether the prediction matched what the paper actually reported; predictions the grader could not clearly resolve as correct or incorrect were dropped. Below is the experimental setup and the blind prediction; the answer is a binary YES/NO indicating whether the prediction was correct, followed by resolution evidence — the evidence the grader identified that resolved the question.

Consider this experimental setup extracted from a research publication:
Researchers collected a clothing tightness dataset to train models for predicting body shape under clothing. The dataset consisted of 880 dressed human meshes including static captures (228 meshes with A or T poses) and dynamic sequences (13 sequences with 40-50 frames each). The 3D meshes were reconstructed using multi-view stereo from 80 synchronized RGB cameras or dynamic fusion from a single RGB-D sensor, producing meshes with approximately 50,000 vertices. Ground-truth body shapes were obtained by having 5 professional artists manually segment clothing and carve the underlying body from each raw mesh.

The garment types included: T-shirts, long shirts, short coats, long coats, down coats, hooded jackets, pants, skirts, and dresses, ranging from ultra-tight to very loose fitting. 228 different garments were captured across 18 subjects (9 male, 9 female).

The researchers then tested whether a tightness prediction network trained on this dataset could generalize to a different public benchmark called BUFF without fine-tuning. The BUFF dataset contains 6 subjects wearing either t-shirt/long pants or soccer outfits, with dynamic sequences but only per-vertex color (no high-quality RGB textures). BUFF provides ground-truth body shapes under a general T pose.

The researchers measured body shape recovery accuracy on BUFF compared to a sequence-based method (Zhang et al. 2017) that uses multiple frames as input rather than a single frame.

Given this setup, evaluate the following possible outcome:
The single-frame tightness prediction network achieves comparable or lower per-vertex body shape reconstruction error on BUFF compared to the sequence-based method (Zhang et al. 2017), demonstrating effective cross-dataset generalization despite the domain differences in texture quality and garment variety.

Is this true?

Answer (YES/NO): YES